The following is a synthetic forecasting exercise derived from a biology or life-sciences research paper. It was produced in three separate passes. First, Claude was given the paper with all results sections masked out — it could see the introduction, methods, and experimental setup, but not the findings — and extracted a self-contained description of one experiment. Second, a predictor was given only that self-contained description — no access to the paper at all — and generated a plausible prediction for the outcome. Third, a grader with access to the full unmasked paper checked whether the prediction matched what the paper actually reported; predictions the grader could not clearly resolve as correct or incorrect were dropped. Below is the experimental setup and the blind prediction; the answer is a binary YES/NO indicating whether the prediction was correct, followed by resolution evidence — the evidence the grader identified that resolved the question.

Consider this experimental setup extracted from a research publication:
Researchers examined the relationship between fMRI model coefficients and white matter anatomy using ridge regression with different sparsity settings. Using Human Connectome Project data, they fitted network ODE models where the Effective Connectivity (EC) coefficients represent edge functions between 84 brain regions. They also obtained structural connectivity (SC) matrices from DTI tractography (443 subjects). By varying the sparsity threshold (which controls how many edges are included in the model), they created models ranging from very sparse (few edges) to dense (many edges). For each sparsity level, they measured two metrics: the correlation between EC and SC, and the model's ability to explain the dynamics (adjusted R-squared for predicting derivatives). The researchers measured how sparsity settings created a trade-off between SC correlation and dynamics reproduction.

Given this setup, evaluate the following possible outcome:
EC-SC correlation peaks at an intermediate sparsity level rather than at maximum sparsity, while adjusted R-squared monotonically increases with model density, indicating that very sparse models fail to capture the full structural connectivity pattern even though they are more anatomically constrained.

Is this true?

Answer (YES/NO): NO